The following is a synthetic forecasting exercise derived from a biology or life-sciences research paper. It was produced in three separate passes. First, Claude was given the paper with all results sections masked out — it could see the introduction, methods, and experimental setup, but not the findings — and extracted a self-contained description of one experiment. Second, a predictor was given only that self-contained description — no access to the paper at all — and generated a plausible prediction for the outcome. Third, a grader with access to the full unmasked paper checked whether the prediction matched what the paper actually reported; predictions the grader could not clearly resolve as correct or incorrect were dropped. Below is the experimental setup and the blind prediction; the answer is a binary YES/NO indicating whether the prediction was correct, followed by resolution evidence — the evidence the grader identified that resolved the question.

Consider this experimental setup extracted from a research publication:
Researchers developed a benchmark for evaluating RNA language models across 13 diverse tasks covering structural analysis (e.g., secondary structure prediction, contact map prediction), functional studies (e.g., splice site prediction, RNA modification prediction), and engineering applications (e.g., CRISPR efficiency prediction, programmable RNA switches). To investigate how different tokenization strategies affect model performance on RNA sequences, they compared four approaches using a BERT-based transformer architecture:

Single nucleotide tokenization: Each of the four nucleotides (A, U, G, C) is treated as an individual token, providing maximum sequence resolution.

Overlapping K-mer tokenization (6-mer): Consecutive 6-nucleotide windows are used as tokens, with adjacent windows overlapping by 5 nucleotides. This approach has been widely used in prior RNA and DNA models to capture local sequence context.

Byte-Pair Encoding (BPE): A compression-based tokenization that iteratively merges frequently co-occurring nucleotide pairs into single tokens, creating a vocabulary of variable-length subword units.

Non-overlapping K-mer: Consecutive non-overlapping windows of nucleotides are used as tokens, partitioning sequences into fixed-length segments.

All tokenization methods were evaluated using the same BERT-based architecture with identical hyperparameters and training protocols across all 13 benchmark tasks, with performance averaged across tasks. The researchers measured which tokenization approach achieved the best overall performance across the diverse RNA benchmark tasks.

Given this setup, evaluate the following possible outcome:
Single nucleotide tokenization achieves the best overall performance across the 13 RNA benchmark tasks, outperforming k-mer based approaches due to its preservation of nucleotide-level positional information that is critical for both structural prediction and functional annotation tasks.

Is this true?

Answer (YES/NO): YES